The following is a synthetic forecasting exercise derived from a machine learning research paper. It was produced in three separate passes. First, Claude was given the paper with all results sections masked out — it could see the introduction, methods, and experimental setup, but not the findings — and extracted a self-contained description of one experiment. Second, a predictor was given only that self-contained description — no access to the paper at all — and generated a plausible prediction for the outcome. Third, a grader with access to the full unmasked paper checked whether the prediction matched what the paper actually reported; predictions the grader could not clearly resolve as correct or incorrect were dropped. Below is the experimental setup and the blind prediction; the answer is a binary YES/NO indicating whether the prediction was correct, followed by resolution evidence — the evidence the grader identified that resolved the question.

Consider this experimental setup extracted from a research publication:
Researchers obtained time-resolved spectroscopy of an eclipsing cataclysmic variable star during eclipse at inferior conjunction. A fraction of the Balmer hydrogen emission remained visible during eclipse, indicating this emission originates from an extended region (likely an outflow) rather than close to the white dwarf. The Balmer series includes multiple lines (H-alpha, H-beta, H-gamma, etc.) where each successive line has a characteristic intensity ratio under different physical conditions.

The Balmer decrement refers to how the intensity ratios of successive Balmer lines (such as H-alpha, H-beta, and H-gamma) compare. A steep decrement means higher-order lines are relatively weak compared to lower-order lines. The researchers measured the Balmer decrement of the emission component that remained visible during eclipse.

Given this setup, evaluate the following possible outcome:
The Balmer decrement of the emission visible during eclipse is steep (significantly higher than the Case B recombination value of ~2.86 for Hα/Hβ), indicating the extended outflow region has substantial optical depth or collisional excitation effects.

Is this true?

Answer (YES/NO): YES